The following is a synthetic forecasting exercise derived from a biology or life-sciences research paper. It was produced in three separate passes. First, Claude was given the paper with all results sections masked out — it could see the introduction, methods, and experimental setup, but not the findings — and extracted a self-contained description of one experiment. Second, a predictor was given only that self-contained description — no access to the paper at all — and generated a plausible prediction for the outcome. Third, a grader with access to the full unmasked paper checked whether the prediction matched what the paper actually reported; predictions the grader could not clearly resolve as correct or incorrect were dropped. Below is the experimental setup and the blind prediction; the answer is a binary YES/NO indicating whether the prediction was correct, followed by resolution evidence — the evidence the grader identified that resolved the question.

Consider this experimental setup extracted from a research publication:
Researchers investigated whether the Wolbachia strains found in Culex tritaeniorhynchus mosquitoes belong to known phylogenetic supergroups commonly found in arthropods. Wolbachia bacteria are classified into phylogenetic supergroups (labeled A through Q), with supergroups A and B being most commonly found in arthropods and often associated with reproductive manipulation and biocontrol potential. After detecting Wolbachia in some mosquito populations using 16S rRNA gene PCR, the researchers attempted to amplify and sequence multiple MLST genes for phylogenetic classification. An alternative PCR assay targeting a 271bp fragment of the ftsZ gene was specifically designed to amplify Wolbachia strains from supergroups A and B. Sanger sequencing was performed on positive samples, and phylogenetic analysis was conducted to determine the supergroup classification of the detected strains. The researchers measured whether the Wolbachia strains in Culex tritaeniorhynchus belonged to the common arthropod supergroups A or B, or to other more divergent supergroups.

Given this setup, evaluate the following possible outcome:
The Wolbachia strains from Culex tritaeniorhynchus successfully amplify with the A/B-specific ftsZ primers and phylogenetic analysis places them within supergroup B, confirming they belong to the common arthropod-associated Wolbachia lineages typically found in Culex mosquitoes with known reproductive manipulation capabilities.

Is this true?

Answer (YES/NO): YES